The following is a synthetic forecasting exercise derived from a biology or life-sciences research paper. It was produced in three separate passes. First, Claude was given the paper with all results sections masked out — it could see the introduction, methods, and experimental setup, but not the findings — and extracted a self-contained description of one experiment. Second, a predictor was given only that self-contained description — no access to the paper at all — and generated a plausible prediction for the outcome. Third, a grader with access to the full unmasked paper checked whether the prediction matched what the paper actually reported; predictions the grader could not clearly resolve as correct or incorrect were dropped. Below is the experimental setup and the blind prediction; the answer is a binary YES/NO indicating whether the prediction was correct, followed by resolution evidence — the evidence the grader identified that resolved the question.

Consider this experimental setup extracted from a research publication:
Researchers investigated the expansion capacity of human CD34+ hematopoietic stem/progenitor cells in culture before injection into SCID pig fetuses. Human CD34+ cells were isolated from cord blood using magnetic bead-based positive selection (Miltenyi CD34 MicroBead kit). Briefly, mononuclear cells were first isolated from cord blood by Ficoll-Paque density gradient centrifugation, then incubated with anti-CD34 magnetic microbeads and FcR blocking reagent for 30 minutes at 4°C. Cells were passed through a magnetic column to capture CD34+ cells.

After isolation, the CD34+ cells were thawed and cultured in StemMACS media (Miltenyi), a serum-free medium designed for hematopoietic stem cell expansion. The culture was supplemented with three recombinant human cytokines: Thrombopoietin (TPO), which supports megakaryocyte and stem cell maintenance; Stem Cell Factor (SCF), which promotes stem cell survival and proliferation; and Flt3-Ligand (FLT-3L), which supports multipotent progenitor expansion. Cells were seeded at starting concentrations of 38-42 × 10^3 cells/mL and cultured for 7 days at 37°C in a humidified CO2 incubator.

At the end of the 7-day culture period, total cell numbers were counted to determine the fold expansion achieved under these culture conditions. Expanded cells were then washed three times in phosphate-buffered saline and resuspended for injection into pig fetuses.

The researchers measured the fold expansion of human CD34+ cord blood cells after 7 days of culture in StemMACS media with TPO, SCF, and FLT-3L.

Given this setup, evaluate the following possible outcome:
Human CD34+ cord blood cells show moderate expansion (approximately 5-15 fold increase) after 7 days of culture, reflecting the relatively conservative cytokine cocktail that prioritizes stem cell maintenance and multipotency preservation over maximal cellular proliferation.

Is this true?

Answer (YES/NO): NO